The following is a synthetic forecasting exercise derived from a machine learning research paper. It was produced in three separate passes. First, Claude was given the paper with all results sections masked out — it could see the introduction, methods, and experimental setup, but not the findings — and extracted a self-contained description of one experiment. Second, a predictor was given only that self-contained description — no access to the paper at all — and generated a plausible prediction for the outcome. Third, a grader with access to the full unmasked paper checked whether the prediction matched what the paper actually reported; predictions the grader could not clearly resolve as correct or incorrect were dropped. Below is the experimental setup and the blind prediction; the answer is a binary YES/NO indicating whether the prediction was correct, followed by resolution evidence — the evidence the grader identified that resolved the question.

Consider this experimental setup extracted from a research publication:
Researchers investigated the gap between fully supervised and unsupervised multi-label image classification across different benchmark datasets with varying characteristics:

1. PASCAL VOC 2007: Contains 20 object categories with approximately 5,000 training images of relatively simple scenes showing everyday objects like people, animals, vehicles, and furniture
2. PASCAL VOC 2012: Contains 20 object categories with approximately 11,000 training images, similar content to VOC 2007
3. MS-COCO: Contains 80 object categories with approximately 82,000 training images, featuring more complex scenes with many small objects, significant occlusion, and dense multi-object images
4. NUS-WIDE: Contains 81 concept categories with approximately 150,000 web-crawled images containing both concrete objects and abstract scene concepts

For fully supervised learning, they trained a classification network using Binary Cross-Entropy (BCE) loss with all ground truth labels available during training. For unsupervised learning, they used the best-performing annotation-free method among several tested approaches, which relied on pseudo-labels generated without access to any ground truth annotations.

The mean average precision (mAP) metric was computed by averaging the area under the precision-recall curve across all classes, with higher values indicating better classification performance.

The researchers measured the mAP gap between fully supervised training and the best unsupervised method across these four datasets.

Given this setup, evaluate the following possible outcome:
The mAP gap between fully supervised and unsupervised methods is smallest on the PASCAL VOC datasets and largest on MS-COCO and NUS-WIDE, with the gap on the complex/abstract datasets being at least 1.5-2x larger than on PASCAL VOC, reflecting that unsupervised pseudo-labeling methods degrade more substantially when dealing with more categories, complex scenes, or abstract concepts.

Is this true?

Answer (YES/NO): YES